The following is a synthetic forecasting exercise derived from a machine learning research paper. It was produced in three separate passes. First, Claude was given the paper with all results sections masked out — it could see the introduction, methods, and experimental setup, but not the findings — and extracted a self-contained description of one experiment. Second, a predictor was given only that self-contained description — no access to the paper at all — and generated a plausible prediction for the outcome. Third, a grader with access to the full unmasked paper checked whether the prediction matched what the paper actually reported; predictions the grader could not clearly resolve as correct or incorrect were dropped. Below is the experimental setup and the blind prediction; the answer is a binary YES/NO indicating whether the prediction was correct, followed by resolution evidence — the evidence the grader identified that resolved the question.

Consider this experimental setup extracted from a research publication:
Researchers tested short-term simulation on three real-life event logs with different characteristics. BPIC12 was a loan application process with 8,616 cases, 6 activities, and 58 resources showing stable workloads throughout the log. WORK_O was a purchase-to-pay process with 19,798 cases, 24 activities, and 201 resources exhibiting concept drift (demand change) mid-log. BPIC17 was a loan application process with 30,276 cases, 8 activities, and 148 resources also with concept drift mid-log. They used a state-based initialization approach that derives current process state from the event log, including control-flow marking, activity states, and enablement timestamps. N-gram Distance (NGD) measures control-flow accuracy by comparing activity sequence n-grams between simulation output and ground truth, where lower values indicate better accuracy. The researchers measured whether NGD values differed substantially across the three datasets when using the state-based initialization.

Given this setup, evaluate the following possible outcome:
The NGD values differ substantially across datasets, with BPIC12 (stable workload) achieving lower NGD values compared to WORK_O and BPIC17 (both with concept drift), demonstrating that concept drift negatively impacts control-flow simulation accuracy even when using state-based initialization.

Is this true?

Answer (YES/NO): NO